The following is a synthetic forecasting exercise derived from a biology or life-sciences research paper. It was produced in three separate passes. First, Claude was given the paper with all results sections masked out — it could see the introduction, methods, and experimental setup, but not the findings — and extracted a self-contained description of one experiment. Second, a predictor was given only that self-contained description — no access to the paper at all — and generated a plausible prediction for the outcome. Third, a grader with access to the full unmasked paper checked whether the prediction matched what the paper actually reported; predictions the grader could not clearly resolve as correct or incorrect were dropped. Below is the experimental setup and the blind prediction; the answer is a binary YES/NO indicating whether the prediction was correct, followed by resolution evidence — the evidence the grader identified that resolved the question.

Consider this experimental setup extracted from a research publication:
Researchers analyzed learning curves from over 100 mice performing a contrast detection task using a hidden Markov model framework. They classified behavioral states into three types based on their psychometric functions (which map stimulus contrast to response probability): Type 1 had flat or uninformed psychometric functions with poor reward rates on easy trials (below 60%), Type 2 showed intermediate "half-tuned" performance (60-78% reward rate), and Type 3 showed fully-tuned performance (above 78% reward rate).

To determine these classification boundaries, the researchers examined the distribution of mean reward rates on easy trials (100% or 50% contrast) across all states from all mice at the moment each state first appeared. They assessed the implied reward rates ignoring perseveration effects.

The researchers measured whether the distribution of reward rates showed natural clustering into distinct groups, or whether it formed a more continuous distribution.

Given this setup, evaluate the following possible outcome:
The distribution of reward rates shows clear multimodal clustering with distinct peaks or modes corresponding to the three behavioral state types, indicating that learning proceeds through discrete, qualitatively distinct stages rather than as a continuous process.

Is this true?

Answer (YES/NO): NO